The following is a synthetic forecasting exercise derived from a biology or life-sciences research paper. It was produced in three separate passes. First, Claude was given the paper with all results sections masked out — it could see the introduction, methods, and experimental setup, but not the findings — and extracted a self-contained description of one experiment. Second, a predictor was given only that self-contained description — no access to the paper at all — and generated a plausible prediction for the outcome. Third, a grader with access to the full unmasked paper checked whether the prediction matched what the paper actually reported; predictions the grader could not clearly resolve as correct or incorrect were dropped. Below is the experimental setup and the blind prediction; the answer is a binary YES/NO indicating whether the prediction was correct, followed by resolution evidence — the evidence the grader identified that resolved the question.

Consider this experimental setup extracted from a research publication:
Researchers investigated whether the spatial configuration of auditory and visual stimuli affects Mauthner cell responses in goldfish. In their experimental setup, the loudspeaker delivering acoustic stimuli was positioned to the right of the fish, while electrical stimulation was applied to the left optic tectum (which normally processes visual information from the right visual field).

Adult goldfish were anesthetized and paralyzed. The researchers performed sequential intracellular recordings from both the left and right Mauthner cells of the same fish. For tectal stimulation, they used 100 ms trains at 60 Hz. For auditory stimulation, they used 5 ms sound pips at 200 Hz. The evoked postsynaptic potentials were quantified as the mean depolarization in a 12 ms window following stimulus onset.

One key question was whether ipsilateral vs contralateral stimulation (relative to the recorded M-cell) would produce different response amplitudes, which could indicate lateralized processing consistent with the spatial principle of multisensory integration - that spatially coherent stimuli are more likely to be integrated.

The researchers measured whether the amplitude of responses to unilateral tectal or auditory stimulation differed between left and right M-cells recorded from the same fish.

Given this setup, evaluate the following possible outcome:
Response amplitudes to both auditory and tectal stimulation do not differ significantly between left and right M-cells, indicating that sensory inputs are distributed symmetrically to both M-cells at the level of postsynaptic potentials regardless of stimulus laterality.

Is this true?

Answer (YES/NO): YES